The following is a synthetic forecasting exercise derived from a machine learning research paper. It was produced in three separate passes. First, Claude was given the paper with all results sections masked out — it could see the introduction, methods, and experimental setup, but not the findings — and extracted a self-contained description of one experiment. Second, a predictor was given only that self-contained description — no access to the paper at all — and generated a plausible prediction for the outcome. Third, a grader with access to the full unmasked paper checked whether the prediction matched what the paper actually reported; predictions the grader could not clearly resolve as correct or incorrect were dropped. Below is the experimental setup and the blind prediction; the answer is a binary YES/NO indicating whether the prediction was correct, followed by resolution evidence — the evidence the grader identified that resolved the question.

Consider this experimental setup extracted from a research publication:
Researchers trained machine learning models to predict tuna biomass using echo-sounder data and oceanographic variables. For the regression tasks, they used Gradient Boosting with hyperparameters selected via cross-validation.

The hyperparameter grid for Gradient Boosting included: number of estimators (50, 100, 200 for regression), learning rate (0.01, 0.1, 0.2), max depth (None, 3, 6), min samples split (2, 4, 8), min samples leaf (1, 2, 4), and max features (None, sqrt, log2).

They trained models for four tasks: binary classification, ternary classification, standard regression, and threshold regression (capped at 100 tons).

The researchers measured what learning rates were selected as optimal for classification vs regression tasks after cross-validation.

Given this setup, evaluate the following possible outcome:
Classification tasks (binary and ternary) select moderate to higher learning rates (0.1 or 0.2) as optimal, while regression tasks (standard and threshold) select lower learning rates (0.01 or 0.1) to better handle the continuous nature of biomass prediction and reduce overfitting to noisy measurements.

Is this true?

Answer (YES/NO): YES